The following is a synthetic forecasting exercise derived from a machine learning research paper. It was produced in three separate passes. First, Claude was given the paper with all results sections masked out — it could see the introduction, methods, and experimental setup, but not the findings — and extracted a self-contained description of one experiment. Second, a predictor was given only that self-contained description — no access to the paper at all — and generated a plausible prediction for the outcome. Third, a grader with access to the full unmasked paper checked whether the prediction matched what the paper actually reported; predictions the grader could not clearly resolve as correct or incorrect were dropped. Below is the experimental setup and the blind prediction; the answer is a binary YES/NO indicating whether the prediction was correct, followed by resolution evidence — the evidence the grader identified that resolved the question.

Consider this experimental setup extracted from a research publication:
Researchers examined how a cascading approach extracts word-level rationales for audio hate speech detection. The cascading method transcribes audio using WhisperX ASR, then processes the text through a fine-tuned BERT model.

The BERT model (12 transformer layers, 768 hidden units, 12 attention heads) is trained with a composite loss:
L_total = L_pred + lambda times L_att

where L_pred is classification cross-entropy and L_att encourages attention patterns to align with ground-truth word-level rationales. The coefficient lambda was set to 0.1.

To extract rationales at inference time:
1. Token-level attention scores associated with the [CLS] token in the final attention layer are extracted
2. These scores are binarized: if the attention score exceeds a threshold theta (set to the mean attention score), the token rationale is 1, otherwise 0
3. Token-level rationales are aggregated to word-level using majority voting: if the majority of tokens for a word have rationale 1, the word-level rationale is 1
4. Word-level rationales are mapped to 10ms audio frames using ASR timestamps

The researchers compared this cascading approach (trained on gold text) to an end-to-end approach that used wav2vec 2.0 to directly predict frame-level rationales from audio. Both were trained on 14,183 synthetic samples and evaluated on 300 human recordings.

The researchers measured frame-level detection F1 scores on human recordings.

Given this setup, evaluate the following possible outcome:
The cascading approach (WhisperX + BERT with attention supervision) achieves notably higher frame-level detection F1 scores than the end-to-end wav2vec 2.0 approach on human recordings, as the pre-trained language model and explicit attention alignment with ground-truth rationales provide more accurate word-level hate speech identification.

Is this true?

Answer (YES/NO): NO